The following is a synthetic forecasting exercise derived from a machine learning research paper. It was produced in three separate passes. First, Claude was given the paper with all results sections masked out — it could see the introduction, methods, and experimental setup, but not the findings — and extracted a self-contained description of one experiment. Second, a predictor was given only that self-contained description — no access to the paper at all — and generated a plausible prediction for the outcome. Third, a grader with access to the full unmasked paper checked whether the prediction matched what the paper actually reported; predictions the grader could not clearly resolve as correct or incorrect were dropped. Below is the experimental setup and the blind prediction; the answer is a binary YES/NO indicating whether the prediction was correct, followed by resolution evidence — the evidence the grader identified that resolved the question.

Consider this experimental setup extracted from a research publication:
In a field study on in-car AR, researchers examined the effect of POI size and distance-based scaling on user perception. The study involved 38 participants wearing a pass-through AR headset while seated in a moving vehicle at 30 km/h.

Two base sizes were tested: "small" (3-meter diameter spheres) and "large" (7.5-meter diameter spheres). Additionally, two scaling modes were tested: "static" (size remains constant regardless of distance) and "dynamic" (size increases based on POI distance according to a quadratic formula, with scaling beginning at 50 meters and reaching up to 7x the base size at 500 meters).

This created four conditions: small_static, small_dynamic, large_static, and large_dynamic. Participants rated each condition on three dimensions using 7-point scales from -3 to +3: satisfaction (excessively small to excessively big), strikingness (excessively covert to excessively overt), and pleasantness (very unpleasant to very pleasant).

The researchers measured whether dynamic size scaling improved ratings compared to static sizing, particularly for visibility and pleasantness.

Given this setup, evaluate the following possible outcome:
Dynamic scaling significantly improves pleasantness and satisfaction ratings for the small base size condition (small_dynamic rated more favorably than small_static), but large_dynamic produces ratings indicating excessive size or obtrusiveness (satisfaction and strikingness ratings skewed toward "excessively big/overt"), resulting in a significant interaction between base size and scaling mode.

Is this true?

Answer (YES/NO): NO